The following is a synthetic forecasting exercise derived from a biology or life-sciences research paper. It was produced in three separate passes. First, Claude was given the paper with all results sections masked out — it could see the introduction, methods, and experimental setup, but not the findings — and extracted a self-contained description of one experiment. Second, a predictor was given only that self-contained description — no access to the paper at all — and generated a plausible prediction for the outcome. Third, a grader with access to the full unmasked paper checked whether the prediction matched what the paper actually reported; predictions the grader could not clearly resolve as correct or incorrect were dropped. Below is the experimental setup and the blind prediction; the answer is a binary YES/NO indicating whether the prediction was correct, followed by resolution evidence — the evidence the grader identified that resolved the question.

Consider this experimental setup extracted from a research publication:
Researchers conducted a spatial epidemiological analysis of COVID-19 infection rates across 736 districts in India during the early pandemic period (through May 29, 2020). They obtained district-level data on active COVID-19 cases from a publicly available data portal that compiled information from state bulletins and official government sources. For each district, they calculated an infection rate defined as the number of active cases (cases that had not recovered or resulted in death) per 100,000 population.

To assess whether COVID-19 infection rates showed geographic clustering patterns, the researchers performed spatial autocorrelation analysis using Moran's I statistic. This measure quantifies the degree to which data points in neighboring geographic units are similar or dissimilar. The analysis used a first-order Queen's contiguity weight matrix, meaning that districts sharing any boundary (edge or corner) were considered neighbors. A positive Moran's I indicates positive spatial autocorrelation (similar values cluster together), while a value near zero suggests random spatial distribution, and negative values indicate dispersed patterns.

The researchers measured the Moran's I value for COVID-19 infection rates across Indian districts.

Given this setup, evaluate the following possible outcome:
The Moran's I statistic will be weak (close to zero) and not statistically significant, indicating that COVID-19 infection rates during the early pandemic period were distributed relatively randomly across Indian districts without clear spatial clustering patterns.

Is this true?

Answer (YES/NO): NO